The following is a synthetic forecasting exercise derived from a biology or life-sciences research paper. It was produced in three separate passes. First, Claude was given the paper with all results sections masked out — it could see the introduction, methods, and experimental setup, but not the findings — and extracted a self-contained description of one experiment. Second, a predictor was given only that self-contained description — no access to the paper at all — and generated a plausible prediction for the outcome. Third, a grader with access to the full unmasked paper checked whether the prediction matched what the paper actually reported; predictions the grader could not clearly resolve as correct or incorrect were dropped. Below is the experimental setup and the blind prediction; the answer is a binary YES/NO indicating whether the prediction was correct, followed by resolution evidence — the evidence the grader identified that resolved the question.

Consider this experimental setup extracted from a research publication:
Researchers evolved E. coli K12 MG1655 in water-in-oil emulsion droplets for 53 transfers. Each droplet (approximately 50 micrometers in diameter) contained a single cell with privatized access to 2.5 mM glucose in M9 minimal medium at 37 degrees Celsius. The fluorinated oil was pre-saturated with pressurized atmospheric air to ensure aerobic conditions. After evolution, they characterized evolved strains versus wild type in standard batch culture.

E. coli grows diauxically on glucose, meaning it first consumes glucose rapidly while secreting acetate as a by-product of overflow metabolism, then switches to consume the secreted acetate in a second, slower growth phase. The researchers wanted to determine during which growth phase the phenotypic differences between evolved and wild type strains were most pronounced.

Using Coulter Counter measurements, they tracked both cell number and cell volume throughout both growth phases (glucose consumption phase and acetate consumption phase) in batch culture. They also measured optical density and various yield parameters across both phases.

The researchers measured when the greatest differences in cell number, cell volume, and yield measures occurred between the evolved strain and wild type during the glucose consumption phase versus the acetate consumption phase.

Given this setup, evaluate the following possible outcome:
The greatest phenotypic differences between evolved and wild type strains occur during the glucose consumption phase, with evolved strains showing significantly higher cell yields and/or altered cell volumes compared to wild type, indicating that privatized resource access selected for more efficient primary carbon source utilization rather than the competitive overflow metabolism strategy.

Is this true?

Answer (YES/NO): NO